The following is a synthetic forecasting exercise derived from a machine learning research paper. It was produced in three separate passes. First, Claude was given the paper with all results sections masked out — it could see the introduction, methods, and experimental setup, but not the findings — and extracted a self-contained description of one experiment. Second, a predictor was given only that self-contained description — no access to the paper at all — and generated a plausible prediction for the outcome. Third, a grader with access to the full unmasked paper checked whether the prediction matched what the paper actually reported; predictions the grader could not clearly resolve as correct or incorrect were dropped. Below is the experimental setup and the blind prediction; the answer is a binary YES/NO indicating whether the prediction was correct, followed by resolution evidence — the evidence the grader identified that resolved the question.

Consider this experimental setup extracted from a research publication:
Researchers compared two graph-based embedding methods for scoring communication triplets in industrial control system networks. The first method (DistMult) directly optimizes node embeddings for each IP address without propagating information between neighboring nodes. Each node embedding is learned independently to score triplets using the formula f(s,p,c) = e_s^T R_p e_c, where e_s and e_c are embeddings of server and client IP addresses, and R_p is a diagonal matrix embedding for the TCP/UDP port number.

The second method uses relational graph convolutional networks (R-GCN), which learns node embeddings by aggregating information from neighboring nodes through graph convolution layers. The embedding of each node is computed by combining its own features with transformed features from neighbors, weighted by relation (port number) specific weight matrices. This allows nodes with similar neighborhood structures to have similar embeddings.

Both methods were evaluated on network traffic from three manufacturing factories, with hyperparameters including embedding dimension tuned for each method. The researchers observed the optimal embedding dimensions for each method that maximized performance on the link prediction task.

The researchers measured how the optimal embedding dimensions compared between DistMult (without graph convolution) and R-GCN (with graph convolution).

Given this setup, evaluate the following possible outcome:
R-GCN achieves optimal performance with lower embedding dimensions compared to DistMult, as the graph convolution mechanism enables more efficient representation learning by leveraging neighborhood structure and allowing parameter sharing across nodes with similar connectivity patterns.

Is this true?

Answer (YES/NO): NO